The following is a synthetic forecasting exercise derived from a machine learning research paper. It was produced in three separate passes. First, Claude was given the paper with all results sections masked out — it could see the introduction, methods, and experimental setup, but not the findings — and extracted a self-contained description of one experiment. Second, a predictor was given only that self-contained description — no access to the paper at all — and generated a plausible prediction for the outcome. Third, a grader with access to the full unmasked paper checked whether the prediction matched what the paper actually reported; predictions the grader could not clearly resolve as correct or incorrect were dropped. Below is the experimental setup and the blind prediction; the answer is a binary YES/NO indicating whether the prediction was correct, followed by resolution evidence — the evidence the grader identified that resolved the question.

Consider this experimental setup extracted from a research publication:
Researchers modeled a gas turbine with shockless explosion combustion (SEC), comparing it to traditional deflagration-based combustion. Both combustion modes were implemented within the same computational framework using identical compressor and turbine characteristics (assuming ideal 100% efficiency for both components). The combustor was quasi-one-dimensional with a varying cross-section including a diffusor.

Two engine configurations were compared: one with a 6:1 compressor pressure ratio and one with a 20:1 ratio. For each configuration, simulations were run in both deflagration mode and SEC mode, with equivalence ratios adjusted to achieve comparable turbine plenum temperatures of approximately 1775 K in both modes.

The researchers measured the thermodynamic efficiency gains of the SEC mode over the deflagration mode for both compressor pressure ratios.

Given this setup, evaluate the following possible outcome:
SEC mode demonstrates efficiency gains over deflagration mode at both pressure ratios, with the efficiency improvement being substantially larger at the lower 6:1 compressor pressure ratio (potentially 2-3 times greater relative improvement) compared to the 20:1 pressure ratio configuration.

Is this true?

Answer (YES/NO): NO